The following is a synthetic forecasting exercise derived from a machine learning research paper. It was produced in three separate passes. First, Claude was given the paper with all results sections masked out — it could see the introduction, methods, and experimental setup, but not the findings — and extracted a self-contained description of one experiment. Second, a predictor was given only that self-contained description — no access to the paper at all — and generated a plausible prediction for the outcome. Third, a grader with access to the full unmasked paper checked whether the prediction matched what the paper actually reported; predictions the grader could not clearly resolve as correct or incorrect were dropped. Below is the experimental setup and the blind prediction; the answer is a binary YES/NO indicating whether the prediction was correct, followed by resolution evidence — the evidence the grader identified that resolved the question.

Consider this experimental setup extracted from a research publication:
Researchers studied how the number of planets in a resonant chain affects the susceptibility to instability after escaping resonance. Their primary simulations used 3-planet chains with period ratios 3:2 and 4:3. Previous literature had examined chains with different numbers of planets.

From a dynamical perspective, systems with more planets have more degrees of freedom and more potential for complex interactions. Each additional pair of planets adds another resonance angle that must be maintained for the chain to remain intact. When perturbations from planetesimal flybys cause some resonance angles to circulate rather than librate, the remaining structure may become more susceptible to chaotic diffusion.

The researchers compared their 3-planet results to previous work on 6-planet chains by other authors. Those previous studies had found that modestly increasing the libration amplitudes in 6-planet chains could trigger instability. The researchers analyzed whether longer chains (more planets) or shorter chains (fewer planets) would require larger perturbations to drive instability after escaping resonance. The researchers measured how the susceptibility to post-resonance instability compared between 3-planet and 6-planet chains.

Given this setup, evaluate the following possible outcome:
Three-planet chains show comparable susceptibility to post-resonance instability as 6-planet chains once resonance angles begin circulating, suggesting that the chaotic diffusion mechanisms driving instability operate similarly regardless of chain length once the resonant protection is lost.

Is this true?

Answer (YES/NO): NO